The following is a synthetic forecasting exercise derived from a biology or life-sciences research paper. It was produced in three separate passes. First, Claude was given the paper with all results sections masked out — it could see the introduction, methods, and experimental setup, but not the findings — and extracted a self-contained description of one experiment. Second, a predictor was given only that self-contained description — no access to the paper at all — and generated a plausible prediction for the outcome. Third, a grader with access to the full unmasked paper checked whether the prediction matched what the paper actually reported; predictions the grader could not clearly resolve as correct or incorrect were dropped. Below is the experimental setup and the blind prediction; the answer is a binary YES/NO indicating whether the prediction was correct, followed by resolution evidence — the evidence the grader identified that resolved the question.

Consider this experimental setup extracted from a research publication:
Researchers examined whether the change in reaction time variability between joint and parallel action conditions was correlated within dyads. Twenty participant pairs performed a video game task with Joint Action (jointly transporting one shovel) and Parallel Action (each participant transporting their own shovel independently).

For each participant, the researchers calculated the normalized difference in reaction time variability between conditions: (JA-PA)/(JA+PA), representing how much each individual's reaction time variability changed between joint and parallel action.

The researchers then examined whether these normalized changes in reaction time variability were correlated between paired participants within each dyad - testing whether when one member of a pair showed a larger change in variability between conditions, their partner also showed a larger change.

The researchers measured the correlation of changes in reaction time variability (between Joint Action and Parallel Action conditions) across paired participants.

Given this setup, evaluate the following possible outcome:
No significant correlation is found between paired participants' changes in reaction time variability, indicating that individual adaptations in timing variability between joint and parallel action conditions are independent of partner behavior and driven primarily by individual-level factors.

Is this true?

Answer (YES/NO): NO